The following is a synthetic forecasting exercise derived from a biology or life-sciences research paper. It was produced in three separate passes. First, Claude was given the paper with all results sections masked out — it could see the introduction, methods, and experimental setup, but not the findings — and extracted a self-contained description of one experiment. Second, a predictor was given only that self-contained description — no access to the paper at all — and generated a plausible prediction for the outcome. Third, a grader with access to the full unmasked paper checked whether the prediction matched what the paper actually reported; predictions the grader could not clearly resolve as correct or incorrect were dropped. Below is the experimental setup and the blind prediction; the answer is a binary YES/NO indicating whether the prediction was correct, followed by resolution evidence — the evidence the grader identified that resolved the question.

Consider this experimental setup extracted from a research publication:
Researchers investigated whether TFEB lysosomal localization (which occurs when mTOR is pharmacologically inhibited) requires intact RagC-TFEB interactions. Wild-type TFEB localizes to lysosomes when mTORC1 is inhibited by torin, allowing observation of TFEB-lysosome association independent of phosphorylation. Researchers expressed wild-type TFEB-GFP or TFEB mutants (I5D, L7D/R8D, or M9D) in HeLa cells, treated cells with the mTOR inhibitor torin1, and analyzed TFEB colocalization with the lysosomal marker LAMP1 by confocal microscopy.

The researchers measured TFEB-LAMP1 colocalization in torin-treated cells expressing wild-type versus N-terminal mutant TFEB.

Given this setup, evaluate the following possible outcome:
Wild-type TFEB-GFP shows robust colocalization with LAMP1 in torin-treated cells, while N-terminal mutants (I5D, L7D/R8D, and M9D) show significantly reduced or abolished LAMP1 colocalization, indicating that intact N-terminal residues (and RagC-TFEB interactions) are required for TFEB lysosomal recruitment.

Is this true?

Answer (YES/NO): YES